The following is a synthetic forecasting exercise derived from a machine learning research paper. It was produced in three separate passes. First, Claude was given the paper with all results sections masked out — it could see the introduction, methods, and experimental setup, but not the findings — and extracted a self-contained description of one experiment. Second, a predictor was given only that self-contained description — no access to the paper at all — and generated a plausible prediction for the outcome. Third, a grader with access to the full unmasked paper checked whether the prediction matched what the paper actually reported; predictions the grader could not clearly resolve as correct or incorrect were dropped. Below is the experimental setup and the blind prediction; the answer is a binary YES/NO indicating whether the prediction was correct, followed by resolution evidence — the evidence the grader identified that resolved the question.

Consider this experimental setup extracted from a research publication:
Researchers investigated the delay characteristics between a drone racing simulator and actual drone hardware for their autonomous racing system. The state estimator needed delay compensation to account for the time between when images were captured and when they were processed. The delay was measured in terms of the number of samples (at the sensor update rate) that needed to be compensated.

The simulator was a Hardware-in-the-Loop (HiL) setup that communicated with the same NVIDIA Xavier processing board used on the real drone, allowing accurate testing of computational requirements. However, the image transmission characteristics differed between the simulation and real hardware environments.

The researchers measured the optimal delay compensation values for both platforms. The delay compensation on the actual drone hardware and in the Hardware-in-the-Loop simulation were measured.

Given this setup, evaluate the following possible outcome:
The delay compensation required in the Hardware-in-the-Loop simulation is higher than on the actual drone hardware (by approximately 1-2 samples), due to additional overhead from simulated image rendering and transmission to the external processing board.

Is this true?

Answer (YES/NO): NO